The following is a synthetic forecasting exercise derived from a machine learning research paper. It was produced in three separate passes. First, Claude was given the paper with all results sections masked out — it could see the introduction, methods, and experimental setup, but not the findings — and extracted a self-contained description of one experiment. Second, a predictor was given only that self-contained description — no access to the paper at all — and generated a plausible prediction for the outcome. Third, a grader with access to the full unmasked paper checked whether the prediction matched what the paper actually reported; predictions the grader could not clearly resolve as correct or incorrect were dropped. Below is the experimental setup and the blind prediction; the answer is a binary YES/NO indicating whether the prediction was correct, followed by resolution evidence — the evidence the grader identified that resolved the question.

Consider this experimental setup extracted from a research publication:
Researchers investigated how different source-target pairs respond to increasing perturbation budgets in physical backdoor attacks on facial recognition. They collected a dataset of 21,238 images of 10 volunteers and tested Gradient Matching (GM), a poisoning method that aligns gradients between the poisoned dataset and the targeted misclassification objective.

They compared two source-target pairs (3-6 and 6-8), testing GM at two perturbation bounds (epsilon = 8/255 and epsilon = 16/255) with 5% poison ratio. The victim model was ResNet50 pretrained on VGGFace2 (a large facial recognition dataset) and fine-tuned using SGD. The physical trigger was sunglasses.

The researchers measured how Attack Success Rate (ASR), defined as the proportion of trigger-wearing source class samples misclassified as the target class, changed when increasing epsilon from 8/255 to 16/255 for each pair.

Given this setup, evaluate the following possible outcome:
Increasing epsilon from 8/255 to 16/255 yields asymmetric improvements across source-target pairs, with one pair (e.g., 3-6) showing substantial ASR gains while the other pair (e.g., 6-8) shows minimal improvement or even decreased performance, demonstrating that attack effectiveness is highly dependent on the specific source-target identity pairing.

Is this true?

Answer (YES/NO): NO